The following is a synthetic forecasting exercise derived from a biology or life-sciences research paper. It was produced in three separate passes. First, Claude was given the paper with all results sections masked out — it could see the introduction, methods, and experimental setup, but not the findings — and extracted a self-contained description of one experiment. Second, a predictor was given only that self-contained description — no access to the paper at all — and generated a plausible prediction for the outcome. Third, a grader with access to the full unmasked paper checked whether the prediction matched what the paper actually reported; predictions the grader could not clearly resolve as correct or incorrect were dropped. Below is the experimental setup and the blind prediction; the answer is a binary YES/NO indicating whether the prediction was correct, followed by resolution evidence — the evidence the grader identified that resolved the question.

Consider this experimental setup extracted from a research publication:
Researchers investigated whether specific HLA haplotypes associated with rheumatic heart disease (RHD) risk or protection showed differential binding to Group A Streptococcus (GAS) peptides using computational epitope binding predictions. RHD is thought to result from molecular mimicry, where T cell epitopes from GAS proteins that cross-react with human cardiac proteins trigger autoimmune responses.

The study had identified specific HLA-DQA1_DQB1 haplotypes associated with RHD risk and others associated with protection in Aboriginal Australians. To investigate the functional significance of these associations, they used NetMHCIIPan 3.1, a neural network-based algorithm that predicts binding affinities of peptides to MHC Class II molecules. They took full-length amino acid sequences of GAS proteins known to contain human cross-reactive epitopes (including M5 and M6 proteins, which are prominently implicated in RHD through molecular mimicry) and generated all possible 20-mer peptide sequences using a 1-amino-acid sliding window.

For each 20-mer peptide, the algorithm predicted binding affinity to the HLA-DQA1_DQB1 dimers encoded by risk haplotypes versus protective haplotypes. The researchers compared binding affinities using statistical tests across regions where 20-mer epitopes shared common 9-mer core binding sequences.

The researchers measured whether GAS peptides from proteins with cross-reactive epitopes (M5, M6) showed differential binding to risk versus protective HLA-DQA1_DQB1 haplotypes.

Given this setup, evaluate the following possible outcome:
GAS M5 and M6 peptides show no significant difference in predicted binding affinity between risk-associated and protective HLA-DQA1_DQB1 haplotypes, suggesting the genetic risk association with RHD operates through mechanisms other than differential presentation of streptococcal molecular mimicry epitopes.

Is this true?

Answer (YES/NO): NO